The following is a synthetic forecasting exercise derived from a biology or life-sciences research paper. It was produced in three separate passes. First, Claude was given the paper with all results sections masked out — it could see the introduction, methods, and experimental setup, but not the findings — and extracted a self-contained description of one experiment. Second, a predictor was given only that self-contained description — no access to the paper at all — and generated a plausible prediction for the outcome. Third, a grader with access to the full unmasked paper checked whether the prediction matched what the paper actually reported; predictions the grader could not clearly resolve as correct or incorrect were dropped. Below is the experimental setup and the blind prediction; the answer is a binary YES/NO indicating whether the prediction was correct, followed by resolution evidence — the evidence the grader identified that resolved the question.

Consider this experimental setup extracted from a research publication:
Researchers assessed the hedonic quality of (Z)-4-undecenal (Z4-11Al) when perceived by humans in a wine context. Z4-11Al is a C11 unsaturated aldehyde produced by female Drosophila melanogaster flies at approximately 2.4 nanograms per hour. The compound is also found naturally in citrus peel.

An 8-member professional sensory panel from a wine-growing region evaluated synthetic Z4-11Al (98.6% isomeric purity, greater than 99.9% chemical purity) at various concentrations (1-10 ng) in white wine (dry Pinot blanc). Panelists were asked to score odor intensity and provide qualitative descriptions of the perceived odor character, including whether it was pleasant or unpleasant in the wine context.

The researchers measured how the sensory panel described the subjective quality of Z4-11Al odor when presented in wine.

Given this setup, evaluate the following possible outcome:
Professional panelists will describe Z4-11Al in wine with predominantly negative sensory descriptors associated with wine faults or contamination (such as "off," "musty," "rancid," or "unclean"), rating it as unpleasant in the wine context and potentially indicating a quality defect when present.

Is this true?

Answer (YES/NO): YES